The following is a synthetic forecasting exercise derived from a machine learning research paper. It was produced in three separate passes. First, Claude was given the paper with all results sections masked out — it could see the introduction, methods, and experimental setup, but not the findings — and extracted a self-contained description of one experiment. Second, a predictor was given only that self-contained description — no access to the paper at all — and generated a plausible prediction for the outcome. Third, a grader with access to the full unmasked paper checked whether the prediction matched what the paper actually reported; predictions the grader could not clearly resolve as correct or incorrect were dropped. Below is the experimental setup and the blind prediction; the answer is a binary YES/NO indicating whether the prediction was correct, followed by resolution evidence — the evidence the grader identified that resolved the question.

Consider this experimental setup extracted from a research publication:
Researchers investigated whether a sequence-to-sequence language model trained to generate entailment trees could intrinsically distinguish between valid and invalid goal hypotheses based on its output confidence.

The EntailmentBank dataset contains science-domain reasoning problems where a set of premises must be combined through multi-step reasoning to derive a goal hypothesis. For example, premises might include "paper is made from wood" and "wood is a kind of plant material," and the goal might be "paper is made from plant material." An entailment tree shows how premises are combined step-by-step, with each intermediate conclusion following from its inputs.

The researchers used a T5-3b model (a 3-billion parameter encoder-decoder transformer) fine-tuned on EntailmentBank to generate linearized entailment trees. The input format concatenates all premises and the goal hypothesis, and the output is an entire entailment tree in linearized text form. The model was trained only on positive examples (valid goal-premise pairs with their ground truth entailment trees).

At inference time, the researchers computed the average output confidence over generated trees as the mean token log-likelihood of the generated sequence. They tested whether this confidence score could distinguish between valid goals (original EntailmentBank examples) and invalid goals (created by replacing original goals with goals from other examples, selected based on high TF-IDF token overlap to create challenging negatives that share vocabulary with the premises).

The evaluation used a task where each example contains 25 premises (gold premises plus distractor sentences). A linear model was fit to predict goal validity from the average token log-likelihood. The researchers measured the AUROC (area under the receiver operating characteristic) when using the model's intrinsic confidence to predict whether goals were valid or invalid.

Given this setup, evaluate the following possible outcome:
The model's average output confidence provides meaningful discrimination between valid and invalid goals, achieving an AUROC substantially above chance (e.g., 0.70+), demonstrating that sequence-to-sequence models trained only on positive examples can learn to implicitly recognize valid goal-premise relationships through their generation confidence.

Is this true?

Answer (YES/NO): NO